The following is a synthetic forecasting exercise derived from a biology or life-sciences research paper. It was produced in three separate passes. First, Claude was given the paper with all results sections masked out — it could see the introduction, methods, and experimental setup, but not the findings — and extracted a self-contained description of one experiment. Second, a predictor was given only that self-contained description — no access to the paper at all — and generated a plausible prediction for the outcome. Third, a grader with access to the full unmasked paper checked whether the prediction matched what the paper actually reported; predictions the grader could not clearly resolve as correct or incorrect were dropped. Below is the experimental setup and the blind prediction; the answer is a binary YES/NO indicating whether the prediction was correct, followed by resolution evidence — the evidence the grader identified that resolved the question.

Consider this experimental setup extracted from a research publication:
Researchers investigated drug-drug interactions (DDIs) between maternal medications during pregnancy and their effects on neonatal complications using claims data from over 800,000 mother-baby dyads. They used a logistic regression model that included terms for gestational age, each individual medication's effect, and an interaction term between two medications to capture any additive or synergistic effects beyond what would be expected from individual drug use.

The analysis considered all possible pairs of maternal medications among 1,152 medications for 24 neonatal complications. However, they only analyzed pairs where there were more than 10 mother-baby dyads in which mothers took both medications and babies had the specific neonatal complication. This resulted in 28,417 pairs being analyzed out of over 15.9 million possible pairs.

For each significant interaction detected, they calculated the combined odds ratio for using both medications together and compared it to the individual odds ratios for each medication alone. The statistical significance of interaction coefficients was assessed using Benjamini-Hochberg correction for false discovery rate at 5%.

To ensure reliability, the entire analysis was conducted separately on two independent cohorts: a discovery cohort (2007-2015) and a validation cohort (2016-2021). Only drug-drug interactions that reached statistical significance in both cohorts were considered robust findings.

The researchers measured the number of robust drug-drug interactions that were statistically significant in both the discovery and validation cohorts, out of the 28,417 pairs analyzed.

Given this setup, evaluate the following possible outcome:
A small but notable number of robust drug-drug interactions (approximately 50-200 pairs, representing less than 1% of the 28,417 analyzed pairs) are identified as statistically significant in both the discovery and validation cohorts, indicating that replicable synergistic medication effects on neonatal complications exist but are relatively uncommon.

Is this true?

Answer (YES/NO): NO